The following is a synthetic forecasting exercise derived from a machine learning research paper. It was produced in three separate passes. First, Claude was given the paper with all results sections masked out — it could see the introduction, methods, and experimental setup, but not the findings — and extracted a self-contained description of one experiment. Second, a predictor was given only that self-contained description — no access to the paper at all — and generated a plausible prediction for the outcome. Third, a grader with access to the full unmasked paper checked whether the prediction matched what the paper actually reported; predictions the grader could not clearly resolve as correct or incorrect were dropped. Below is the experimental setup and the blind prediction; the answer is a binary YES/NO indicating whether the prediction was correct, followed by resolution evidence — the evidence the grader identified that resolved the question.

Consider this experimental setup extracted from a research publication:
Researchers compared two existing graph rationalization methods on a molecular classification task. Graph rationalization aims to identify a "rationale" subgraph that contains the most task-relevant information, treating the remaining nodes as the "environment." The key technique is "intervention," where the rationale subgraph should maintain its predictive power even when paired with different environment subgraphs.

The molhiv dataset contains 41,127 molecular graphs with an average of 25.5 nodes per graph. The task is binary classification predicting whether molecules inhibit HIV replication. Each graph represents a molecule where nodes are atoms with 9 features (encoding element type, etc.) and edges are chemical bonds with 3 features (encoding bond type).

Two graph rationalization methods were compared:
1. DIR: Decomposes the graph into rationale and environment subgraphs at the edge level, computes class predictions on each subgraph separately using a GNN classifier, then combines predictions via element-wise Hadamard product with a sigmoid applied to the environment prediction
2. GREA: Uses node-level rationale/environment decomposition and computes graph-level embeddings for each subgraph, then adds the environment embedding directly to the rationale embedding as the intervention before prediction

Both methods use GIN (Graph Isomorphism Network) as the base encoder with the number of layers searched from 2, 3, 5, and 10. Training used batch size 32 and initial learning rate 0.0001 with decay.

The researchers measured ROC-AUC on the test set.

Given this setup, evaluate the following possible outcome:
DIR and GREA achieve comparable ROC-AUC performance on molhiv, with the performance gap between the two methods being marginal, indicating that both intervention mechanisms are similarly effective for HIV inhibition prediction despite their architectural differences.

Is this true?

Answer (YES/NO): NO